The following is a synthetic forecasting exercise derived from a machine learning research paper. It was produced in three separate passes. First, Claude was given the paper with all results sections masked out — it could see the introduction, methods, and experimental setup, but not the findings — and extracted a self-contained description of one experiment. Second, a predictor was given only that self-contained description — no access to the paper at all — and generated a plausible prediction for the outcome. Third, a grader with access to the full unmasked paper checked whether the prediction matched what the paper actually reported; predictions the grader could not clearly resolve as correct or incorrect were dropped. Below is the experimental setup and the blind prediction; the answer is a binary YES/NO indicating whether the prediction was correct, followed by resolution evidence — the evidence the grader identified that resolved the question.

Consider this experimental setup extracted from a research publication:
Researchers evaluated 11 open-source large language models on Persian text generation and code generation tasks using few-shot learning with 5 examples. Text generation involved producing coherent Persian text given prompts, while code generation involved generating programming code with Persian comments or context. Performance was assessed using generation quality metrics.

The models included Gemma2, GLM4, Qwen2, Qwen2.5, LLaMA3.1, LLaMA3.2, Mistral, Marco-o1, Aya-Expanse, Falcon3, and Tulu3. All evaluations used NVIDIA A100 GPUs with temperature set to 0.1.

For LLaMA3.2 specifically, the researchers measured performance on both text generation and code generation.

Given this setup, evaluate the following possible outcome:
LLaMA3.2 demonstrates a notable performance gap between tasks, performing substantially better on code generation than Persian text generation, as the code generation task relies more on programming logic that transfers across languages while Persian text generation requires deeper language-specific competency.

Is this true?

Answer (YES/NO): NO